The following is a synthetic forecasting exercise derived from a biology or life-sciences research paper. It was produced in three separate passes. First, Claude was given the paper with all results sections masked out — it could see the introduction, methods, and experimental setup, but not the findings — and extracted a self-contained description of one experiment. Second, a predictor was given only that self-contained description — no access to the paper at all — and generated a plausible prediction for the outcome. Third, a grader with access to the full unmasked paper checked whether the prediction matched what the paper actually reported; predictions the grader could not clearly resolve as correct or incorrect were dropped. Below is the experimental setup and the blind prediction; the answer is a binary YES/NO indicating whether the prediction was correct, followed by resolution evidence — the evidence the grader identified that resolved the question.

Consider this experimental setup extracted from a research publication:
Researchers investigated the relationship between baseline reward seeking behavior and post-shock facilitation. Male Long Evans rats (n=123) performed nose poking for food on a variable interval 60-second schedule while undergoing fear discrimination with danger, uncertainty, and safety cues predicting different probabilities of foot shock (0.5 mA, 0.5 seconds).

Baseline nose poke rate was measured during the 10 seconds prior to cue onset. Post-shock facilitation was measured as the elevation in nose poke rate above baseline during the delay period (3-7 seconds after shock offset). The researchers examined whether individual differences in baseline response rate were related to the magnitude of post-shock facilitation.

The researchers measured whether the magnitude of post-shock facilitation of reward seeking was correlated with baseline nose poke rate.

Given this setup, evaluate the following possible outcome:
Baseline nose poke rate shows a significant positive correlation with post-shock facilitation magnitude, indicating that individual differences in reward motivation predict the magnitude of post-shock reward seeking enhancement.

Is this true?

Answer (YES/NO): NO